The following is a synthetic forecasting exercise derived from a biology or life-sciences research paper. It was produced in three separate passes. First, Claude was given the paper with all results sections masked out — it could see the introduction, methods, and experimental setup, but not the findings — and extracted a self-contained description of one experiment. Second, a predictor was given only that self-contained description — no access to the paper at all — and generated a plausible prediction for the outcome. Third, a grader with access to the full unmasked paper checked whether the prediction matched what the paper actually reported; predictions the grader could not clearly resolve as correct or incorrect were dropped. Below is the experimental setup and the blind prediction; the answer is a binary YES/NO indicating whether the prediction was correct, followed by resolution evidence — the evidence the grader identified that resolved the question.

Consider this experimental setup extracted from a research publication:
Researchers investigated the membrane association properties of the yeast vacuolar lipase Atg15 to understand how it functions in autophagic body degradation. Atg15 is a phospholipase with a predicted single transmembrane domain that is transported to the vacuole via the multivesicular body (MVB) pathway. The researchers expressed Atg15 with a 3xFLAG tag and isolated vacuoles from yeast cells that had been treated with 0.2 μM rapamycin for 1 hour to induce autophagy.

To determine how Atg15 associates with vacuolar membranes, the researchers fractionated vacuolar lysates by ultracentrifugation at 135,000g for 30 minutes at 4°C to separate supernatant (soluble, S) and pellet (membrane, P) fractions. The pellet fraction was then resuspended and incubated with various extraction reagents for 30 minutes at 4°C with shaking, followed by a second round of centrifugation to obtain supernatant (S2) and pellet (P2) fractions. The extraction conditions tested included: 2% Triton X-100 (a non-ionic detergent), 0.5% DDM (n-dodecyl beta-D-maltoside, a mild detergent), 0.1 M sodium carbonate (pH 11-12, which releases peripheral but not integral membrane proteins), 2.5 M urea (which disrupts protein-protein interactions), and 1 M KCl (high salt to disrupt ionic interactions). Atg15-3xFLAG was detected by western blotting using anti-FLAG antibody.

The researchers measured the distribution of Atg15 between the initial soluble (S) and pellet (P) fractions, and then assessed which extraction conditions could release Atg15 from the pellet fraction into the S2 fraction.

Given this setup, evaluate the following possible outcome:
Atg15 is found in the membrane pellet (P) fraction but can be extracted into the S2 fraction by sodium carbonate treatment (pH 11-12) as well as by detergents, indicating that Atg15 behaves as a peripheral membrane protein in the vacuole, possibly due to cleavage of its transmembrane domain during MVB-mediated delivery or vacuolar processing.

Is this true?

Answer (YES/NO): NO